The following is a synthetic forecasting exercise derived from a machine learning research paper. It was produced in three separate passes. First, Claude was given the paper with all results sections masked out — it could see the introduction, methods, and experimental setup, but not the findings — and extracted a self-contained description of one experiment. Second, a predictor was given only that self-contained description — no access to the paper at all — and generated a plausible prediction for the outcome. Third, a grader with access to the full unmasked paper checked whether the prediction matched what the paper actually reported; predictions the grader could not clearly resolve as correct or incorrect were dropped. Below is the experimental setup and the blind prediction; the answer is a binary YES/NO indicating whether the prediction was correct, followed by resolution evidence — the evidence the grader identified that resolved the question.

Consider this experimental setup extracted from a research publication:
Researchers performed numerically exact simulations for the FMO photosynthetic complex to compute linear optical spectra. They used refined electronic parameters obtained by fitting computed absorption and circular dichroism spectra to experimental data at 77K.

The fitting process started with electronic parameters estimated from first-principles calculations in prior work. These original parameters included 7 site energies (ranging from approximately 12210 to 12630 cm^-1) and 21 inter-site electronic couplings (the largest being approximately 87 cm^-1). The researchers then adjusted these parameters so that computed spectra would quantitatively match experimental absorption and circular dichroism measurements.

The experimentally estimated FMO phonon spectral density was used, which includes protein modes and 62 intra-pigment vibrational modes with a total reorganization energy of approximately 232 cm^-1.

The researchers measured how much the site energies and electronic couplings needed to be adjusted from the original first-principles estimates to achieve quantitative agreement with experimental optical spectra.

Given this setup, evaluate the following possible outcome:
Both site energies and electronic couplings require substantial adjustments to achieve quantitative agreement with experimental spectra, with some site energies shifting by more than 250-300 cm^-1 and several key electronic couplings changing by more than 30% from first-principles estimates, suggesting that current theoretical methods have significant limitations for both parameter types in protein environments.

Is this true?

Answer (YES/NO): NO